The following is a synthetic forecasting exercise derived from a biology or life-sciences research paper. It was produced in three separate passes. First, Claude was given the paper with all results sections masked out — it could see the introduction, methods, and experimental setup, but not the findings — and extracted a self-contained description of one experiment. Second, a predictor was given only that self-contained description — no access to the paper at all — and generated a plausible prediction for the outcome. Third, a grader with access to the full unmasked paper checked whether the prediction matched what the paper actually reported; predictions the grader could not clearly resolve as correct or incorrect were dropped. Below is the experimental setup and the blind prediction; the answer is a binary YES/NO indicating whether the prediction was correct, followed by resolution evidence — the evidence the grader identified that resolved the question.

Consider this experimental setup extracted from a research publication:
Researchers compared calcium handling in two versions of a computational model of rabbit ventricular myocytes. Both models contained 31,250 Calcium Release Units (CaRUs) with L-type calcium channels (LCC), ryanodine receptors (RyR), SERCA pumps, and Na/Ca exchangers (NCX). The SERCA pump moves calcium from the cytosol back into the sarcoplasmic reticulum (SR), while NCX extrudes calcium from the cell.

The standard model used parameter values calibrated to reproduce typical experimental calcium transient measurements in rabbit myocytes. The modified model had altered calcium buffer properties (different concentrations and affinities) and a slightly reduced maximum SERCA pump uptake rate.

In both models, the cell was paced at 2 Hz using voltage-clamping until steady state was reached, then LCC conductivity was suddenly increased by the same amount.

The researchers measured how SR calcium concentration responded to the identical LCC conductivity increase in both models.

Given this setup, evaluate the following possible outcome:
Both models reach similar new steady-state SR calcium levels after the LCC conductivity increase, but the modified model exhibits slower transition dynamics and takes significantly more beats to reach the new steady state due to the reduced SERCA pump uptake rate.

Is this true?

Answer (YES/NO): NO